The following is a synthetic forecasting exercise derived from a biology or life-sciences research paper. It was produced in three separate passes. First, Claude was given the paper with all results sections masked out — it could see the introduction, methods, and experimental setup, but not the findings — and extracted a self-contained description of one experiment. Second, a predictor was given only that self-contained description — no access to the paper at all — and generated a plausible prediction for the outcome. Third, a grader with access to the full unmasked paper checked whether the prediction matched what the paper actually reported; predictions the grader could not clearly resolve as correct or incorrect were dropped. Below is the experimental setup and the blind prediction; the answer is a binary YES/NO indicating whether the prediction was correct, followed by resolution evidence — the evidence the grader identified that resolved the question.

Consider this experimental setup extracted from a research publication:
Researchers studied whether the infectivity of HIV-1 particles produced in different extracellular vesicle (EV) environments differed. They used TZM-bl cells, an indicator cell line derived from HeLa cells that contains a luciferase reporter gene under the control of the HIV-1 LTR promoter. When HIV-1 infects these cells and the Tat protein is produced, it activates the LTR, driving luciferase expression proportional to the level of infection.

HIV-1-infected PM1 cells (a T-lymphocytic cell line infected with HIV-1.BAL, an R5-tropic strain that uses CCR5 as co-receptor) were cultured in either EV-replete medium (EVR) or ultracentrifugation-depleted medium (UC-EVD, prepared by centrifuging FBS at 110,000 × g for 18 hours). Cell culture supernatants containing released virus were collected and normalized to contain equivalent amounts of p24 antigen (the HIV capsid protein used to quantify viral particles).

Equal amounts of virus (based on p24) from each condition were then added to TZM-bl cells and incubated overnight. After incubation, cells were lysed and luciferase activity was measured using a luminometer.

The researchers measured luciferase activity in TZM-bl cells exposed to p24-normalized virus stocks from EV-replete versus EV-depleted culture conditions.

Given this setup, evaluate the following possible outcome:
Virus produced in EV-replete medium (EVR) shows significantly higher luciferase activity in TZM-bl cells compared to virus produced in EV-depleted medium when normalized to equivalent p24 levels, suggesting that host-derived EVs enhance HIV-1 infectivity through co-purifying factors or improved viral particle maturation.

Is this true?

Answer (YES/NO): NO